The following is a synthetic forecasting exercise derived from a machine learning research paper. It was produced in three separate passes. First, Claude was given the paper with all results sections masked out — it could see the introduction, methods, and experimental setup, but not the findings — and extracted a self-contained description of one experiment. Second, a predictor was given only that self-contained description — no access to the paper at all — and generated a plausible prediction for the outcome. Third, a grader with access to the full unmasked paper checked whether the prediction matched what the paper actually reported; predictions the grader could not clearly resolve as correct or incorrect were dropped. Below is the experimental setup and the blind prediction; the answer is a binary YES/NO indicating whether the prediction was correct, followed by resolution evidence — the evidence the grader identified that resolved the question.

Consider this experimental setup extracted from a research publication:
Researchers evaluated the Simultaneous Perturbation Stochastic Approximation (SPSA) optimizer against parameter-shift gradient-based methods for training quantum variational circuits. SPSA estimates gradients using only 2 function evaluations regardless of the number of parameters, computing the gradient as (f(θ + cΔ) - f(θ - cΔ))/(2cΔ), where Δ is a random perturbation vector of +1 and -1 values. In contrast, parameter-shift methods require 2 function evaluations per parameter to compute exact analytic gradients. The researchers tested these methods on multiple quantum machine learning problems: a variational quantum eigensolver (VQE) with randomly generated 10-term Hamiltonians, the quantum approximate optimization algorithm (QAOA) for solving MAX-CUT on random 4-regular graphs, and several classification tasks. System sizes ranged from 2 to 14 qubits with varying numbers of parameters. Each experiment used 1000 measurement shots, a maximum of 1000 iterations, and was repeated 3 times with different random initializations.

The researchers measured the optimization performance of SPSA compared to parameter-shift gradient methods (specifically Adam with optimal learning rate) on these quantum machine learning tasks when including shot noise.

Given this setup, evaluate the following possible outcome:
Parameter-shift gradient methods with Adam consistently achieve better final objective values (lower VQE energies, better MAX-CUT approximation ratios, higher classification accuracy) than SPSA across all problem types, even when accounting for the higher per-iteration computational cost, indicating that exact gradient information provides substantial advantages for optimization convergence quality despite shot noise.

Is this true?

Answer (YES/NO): YES